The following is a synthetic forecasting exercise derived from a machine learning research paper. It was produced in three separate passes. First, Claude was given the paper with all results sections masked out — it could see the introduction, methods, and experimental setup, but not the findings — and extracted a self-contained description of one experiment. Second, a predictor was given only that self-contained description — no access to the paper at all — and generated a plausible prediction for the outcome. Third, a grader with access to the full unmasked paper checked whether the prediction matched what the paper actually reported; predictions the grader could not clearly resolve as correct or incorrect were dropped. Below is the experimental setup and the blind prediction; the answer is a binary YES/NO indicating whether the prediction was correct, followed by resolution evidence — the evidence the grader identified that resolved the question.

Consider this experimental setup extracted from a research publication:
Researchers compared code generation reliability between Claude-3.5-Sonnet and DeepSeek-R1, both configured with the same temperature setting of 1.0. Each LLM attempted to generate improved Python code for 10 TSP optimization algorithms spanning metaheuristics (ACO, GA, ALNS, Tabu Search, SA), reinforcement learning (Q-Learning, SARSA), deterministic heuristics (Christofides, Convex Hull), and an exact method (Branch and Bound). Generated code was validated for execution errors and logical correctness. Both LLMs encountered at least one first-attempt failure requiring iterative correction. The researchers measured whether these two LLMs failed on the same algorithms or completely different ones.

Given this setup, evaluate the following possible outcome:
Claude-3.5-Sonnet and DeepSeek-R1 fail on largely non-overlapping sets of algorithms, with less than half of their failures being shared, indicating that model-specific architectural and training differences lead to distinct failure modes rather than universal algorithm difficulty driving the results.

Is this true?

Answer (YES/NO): YES